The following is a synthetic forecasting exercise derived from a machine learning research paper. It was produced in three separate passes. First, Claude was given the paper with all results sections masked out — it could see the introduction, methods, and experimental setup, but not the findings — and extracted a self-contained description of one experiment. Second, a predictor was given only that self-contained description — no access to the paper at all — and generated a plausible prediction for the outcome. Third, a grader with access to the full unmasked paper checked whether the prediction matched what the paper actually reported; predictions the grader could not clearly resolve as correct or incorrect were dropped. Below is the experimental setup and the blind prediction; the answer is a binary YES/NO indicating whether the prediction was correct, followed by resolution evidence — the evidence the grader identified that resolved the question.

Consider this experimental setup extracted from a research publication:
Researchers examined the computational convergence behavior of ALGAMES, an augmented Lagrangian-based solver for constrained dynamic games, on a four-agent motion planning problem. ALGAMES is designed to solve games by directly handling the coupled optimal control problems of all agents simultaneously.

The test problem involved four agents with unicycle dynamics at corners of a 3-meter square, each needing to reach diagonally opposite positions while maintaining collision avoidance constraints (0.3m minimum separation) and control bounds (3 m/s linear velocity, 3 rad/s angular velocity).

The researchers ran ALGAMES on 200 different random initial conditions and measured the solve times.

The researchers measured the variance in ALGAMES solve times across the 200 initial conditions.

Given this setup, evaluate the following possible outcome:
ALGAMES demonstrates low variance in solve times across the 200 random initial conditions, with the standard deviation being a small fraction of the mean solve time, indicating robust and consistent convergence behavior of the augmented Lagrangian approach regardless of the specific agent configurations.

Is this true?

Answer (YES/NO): YES